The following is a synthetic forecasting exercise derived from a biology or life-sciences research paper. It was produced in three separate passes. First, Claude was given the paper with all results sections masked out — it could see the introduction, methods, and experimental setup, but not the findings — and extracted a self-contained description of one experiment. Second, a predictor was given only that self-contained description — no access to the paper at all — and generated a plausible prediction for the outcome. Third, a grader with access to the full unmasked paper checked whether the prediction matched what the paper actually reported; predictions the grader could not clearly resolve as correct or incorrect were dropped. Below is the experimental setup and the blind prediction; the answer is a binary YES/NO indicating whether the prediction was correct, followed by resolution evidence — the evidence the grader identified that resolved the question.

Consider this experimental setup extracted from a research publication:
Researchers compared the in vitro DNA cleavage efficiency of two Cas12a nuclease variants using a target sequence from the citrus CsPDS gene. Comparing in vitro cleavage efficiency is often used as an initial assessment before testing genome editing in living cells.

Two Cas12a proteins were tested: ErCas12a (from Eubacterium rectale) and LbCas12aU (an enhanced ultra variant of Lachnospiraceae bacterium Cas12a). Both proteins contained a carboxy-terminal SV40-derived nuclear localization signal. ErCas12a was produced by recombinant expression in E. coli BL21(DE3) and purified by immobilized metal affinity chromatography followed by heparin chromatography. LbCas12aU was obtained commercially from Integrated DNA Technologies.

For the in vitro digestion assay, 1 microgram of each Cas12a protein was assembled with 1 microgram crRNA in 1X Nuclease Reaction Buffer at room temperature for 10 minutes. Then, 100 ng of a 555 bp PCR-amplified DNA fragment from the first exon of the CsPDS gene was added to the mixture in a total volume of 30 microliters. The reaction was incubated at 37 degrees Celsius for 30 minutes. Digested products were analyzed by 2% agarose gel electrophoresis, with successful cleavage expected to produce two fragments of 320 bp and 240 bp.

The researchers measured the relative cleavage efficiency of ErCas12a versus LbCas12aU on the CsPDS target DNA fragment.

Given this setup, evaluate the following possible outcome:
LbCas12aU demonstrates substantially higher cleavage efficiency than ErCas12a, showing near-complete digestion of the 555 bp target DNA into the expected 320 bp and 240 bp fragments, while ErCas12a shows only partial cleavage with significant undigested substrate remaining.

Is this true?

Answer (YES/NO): NO